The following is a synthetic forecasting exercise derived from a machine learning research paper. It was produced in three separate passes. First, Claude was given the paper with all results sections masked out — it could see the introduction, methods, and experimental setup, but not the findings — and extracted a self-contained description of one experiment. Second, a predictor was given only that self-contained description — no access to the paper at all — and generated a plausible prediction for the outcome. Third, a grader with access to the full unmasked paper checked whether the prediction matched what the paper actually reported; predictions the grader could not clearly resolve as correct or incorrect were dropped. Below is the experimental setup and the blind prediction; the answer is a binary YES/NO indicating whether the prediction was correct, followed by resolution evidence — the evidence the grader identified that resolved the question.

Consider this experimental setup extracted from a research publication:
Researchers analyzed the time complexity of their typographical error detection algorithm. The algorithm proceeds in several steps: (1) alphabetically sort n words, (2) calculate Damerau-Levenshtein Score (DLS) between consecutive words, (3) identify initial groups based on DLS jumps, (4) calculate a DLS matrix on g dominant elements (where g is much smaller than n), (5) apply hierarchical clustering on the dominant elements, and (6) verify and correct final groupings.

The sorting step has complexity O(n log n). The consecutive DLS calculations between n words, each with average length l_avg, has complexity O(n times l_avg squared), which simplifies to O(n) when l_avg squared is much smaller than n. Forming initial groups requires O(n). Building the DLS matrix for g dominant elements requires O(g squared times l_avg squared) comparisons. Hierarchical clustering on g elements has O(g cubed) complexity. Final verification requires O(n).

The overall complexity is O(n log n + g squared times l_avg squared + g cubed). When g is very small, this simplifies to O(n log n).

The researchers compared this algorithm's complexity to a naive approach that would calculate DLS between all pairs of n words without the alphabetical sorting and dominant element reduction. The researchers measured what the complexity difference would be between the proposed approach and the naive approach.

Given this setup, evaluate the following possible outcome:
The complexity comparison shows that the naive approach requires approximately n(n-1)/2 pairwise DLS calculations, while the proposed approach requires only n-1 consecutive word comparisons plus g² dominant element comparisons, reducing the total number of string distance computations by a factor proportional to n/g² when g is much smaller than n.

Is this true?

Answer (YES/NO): NO